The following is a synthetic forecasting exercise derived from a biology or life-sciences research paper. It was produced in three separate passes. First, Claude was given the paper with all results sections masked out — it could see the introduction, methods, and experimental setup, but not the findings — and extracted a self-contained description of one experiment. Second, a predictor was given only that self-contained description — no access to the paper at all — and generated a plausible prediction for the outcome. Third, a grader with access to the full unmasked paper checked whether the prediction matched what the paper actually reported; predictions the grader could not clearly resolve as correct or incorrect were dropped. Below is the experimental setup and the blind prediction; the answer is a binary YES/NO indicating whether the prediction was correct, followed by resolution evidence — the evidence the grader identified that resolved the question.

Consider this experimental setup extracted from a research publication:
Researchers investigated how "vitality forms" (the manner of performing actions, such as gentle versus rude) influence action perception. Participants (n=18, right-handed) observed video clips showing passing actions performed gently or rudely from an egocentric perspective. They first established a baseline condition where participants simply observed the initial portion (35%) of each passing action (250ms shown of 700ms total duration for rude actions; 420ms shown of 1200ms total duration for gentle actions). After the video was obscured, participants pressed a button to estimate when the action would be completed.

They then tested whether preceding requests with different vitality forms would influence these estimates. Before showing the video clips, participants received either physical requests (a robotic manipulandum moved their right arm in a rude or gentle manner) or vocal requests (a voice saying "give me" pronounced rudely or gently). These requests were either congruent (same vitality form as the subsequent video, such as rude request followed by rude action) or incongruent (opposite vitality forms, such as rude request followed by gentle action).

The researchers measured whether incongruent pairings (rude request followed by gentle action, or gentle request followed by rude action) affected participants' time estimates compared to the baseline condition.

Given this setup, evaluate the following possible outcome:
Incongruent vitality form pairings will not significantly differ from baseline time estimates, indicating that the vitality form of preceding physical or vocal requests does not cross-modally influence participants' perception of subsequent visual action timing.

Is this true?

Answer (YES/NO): NO